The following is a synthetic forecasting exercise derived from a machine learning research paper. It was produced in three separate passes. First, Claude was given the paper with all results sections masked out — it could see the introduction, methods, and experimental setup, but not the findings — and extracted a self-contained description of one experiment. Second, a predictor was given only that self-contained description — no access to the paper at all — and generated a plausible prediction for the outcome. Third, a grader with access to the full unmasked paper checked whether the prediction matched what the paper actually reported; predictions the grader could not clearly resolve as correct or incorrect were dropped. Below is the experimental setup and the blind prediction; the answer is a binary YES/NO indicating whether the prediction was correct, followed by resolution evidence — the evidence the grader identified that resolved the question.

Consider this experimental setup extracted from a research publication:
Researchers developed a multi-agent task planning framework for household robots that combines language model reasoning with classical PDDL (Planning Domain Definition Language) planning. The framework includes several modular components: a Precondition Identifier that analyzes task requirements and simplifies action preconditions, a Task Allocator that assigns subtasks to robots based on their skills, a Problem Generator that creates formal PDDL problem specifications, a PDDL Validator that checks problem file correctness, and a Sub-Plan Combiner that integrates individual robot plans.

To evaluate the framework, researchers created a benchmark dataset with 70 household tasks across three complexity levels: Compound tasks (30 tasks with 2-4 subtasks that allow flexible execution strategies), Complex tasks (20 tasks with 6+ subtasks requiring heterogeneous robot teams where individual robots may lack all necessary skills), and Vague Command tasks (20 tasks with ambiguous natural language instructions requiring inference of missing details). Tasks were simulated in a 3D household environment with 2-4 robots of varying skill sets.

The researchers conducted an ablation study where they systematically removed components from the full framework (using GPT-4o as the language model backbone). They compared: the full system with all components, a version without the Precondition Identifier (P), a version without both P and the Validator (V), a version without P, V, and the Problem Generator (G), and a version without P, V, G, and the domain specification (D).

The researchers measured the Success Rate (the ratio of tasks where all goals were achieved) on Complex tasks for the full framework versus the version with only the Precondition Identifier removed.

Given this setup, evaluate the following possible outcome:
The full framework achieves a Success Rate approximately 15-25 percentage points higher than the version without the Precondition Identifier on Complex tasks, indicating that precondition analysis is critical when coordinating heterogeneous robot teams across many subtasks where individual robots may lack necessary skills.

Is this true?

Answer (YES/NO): NO